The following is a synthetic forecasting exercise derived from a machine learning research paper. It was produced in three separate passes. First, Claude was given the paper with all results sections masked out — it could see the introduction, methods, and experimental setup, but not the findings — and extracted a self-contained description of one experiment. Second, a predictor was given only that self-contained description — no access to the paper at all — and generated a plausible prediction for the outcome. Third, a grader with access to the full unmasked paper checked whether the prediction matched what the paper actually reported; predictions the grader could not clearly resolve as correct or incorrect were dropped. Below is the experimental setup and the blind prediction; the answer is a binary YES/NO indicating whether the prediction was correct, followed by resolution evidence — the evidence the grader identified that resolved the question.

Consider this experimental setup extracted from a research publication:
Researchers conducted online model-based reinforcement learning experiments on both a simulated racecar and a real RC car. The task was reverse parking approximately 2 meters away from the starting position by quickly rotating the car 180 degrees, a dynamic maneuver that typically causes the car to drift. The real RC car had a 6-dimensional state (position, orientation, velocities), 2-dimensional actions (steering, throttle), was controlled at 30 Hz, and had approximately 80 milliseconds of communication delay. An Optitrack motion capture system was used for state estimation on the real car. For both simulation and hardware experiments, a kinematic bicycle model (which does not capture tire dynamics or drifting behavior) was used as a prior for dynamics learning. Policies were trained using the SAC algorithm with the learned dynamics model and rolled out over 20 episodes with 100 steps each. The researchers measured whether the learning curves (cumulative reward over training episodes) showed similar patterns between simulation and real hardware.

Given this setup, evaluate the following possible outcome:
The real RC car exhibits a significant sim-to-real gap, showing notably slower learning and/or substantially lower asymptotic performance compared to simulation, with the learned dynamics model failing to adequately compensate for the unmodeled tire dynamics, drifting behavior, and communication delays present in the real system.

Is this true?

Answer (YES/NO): NO